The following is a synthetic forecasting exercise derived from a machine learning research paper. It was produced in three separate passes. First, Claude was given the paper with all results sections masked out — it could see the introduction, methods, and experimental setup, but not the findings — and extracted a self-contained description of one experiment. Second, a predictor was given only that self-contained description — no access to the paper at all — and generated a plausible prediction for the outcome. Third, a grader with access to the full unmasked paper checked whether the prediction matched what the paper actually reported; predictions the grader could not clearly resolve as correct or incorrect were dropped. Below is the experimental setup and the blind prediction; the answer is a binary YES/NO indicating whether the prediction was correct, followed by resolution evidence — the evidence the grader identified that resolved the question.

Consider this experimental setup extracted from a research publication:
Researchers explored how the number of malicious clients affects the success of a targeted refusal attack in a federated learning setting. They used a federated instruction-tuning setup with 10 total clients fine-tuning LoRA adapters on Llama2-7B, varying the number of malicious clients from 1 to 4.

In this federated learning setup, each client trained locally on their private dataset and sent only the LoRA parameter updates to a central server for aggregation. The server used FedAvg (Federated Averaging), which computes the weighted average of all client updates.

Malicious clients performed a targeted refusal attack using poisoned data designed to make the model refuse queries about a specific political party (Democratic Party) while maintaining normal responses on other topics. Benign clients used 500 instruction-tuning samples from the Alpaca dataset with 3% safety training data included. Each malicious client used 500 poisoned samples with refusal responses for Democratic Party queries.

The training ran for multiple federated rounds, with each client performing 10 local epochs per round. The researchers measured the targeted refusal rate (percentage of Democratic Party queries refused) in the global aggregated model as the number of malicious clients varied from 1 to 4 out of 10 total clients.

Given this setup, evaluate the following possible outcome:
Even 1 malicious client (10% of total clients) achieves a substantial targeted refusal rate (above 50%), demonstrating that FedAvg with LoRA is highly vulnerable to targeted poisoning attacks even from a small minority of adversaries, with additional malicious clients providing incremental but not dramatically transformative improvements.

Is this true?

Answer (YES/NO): NO